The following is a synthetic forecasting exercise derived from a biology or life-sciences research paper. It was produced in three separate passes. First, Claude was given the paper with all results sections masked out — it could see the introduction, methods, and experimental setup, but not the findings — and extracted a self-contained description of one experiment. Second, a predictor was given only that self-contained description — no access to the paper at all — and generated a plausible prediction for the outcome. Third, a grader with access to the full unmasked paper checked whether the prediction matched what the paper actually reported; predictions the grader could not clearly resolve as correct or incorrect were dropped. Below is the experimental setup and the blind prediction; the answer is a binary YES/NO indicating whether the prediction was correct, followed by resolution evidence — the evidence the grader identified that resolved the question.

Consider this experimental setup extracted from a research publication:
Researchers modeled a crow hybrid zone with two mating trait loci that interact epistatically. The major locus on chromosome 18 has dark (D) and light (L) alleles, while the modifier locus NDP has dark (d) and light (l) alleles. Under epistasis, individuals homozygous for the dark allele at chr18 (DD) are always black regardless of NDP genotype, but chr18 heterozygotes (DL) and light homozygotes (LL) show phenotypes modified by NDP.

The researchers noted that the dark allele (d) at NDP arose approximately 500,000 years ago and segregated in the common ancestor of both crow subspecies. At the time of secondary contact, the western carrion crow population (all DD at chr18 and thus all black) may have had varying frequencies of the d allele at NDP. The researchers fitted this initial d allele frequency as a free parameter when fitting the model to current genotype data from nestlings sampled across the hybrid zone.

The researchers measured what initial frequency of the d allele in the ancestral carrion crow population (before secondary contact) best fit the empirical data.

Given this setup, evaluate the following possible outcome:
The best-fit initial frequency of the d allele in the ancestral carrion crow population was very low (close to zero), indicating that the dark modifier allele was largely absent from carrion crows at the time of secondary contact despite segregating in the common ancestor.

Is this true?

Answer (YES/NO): NO